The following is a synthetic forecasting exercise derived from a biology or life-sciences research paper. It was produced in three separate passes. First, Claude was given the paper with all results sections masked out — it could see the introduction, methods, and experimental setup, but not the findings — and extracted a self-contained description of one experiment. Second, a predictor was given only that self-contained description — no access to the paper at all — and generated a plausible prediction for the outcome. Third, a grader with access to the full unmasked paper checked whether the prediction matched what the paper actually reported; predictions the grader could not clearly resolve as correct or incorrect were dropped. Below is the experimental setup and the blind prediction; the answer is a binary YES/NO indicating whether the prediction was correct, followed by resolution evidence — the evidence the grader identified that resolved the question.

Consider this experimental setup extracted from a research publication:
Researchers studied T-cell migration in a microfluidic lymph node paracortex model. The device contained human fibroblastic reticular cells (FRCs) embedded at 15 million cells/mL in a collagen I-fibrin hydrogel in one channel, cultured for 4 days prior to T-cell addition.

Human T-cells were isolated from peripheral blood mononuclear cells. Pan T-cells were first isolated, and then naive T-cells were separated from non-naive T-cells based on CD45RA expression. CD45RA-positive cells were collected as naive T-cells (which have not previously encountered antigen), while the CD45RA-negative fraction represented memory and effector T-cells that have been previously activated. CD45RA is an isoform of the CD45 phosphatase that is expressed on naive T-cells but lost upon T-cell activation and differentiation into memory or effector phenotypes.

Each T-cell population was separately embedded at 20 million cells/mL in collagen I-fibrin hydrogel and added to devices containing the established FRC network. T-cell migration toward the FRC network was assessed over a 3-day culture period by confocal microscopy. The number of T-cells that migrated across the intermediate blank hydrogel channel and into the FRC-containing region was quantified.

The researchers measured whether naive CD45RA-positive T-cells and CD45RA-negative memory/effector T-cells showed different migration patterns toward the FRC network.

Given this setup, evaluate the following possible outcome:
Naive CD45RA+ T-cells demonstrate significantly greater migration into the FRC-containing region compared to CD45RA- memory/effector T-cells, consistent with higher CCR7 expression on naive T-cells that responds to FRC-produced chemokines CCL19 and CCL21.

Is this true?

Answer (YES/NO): NO